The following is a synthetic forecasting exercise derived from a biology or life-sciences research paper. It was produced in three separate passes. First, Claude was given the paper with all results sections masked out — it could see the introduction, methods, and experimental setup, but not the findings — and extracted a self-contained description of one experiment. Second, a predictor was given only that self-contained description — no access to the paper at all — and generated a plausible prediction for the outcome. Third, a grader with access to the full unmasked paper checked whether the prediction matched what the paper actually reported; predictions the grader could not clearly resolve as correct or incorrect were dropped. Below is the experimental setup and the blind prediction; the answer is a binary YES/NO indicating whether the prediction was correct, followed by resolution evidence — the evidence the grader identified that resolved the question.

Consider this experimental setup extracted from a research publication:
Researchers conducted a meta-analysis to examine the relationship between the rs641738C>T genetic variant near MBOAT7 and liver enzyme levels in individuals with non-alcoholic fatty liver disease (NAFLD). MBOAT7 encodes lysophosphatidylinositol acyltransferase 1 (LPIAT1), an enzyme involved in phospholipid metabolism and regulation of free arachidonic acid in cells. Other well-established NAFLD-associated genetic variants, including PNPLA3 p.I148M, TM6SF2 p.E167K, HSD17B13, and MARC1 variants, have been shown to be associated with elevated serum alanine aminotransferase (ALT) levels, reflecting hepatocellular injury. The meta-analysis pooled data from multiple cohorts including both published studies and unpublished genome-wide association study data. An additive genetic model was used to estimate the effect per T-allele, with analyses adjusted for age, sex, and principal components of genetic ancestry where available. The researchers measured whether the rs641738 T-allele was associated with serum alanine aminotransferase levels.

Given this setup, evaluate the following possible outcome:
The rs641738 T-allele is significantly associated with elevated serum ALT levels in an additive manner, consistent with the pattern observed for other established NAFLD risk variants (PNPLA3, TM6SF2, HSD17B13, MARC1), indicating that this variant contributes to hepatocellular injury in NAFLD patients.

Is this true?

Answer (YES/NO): NO